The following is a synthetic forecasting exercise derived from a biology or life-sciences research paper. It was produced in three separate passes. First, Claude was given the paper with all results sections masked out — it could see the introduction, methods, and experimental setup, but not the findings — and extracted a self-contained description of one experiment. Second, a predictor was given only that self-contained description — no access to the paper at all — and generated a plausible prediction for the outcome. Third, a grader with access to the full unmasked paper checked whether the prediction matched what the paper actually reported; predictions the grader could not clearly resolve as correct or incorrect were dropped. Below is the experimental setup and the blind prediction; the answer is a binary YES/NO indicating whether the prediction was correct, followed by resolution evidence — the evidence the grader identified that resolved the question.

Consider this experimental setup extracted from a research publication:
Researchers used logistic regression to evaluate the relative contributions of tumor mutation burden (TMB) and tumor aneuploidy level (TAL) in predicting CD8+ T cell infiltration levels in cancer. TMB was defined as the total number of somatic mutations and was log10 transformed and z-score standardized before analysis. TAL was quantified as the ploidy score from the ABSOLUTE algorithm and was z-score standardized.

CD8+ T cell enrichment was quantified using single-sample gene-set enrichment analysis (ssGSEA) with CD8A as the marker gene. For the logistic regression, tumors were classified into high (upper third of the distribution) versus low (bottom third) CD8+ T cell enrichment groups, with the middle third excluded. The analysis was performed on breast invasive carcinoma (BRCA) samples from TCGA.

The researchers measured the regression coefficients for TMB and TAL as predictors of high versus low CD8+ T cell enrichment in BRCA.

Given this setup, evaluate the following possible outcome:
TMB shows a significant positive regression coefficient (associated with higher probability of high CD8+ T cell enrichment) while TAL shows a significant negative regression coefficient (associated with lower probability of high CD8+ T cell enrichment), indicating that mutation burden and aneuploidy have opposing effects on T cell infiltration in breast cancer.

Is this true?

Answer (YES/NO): NO